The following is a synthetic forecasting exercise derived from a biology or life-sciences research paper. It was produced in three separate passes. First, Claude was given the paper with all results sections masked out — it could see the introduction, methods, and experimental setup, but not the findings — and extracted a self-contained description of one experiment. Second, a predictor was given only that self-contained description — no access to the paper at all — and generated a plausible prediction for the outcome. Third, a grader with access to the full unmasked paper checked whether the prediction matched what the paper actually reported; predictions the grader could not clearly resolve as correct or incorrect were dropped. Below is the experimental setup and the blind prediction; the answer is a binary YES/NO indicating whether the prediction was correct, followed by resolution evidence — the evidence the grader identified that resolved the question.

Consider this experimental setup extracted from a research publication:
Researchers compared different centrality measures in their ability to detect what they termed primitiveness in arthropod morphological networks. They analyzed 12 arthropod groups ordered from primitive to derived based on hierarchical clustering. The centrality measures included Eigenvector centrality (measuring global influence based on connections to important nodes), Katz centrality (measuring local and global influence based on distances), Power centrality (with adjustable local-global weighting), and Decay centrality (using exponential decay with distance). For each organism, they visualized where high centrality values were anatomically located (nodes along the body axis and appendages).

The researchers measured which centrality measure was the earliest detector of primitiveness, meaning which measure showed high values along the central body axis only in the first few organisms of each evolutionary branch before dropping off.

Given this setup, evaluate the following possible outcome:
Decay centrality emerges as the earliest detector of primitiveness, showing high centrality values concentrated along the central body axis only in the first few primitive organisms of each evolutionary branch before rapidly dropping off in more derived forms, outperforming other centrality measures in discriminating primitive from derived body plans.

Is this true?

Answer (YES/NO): NO